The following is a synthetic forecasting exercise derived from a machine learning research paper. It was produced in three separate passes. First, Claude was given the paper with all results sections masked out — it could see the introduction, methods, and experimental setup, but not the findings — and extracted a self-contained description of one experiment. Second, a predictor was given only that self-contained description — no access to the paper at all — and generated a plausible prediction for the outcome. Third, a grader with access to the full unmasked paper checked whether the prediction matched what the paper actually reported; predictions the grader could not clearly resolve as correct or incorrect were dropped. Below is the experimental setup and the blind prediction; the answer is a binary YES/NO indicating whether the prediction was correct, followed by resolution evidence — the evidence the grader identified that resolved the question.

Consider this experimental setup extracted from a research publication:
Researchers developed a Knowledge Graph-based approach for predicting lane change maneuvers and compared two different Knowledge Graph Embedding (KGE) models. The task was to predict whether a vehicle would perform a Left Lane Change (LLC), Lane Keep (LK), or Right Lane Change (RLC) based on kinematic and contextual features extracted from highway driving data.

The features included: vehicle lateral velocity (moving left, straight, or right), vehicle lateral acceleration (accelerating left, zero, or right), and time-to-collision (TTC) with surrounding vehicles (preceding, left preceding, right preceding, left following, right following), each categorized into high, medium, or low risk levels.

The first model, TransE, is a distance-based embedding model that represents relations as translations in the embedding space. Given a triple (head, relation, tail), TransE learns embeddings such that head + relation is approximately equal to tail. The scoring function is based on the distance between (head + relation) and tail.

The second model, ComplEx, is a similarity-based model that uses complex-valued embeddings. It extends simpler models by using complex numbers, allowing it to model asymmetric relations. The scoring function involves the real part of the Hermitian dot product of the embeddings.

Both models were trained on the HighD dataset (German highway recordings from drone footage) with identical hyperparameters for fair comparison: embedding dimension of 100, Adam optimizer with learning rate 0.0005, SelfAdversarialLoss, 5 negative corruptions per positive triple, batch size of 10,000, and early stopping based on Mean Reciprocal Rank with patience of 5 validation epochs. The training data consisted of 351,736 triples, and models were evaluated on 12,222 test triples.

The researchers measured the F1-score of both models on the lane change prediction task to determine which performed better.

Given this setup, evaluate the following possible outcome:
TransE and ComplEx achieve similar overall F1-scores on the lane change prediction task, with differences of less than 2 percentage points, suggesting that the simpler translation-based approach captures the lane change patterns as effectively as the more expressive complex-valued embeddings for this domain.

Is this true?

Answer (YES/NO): NO